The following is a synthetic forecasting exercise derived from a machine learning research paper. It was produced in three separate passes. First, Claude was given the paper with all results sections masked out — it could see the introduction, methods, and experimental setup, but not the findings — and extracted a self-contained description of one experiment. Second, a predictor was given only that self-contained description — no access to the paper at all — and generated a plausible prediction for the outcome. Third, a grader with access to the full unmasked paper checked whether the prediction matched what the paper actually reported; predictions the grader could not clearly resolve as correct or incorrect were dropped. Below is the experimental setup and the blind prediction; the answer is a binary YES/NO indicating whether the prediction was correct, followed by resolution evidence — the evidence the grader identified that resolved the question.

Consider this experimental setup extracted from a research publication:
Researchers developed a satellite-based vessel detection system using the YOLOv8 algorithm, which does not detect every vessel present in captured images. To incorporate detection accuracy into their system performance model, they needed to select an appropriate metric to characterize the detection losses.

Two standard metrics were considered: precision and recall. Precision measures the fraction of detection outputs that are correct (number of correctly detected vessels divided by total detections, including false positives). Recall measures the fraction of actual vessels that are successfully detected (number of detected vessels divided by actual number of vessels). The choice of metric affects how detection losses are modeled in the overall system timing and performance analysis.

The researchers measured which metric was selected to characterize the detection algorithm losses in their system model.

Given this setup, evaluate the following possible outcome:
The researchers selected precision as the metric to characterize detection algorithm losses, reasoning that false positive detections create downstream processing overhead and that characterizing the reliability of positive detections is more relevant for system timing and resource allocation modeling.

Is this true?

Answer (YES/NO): NO